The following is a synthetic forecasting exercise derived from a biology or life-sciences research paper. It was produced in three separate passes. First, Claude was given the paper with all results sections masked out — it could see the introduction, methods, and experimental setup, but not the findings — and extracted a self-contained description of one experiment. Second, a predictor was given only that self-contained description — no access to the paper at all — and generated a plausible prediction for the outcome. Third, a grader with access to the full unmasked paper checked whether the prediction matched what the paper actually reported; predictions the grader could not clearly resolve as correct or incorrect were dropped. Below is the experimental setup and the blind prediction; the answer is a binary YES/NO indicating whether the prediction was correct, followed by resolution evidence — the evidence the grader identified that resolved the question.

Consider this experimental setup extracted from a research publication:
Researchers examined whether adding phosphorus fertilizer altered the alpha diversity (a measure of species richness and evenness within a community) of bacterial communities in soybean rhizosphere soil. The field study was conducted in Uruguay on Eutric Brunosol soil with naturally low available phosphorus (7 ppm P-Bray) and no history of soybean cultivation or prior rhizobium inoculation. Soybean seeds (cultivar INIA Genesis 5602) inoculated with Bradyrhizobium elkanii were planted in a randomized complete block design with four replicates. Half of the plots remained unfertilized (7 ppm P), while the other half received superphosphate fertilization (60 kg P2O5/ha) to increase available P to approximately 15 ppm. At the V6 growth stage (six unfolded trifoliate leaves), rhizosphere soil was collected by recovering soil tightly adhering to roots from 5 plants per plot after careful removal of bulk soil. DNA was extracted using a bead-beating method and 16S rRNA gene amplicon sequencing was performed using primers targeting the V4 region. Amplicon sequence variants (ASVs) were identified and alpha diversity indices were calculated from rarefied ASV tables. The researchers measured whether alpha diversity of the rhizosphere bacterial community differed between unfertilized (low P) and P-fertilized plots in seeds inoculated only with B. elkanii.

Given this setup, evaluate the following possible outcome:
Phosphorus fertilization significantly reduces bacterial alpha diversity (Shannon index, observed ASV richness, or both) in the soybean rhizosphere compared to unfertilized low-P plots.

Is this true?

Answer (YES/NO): NO